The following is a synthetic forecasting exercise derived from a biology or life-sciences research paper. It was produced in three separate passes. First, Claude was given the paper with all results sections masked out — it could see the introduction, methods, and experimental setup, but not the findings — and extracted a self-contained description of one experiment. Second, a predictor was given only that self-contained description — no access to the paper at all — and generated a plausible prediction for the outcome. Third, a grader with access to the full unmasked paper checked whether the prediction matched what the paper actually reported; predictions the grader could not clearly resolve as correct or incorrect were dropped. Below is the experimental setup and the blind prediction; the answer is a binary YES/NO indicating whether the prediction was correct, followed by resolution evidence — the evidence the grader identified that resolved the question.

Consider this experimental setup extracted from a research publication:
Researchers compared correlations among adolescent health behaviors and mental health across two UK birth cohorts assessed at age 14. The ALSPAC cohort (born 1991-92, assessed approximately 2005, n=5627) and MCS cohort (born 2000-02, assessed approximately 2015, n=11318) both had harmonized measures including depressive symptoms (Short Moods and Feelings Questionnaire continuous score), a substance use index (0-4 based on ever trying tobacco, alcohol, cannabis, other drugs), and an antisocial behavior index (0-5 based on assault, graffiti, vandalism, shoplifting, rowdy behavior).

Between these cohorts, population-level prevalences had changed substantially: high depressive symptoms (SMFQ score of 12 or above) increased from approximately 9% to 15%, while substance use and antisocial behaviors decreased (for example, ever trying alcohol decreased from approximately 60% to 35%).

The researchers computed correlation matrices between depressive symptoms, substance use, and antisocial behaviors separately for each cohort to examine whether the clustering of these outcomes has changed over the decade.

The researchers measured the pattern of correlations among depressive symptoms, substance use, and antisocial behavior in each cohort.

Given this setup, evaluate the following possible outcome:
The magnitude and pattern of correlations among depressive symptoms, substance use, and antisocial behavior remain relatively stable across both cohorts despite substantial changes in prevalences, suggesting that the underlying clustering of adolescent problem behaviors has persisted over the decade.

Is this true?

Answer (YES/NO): NO